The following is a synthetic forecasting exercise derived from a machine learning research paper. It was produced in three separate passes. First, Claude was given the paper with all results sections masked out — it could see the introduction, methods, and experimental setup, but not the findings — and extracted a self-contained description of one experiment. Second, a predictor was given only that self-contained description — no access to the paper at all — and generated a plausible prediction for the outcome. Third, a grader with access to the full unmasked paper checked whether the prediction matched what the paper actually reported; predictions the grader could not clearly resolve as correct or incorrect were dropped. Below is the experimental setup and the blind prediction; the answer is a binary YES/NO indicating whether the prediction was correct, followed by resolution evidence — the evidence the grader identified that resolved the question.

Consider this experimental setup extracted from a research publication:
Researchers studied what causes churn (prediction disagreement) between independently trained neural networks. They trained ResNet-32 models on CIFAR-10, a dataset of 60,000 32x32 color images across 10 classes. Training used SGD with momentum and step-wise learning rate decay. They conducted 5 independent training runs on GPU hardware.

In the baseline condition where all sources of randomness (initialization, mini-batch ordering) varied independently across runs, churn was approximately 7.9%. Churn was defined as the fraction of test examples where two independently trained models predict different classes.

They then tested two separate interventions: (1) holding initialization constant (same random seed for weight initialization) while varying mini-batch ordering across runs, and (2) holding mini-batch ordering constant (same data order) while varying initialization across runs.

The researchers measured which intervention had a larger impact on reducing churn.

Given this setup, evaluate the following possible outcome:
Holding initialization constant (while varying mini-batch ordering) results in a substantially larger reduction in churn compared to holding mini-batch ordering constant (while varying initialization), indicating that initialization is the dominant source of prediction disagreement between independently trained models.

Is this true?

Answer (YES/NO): YES